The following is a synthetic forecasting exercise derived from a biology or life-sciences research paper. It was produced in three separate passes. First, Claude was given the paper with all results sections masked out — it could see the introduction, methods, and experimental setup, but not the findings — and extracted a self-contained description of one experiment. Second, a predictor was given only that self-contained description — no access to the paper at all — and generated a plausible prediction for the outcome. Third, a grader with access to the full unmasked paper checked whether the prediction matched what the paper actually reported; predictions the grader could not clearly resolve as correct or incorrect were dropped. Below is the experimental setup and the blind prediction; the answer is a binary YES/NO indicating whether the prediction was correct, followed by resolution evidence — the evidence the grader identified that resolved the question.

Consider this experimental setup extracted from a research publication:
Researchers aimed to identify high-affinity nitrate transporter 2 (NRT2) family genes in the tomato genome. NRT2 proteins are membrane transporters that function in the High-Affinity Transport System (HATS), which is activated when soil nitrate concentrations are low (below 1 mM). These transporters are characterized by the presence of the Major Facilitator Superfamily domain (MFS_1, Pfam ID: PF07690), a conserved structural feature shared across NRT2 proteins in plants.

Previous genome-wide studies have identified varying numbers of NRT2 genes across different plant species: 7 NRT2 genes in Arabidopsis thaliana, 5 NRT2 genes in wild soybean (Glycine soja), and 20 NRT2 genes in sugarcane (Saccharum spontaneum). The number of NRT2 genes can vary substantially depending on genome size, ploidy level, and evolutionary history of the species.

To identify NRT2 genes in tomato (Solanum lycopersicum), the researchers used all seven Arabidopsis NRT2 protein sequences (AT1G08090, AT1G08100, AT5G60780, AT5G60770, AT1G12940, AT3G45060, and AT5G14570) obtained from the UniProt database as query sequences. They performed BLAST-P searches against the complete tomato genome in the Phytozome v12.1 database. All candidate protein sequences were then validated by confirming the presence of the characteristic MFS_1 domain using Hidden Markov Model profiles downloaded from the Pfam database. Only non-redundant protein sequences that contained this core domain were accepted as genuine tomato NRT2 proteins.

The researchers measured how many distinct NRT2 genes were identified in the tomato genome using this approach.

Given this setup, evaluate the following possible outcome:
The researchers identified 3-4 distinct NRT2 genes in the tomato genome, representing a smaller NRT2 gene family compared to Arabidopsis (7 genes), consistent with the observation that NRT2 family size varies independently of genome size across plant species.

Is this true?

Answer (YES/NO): YES